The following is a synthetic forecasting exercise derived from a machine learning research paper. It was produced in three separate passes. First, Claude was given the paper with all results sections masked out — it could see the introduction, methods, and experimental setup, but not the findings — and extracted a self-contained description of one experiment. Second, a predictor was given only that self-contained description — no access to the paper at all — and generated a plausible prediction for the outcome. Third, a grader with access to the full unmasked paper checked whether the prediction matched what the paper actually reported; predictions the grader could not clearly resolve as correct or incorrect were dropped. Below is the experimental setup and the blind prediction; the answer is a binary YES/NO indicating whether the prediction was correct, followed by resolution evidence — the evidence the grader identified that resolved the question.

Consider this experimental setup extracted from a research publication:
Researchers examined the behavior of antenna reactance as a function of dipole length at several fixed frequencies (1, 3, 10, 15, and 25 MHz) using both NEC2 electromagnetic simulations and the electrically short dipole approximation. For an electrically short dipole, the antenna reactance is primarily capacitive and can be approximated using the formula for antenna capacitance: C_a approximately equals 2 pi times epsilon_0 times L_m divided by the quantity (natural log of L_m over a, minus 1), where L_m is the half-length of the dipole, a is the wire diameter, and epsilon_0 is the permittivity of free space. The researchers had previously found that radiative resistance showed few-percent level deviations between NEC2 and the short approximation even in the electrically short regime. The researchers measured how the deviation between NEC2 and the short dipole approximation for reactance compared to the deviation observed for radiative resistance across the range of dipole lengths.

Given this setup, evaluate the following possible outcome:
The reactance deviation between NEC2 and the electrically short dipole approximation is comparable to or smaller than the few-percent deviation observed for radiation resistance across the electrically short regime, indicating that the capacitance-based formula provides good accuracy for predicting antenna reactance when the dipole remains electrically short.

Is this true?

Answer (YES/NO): YES